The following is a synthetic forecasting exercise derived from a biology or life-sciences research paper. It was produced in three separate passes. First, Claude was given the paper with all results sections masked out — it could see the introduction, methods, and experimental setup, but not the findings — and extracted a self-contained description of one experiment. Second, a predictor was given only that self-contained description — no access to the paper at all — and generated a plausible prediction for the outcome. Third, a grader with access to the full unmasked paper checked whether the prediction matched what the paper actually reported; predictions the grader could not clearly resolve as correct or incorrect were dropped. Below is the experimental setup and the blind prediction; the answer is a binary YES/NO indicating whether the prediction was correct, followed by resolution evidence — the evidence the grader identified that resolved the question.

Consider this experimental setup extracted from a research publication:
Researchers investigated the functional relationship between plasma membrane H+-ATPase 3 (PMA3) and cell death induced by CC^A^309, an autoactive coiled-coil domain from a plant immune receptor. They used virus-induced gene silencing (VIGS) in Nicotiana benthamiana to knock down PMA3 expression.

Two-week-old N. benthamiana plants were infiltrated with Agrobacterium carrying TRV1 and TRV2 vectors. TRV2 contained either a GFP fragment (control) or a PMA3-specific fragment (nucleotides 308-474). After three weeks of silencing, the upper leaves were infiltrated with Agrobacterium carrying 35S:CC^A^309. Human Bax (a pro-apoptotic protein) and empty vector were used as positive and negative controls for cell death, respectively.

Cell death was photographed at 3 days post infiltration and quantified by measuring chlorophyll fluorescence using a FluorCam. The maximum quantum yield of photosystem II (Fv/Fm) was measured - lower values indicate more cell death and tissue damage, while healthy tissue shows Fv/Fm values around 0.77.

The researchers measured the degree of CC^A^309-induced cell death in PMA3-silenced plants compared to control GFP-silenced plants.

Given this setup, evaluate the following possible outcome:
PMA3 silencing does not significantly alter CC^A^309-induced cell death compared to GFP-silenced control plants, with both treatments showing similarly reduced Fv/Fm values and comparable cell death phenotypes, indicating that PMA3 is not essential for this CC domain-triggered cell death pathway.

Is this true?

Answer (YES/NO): NO